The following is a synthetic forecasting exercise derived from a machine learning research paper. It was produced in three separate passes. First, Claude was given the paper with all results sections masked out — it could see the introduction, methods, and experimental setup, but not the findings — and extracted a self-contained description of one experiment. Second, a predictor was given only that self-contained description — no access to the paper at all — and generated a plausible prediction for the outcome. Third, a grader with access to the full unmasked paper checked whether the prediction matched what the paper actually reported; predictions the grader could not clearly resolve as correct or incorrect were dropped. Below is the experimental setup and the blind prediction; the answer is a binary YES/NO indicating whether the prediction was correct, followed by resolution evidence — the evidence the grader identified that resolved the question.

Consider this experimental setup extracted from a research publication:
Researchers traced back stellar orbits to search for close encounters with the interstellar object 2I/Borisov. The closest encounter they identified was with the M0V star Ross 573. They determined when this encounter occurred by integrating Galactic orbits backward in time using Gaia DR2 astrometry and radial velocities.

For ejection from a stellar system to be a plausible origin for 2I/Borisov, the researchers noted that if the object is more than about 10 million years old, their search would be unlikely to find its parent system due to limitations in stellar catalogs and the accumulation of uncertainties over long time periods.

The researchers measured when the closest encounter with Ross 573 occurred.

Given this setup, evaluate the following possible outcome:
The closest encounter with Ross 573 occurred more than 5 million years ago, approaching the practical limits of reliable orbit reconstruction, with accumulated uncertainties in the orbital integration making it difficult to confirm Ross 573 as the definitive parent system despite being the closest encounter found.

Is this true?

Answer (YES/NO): NO